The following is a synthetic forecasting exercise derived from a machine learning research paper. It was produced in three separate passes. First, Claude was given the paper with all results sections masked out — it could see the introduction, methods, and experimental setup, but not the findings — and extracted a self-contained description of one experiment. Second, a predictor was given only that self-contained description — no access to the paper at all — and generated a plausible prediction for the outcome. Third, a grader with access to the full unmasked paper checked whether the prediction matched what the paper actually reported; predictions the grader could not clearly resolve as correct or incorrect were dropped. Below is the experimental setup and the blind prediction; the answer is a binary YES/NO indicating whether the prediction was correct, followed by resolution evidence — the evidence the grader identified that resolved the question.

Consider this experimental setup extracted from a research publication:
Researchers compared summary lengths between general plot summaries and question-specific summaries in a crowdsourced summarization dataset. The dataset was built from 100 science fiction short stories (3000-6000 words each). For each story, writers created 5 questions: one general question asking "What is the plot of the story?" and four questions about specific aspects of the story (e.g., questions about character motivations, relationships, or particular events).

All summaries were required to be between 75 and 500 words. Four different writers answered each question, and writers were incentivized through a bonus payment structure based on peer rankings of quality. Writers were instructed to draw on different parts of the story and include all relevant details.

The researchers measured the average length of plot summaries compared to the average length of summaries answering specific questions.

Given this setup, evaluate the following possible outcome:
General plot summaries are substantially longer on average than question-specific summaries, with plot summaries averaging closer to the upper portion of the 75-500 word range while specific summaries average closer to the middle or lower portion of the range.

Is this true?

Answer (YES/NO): YES